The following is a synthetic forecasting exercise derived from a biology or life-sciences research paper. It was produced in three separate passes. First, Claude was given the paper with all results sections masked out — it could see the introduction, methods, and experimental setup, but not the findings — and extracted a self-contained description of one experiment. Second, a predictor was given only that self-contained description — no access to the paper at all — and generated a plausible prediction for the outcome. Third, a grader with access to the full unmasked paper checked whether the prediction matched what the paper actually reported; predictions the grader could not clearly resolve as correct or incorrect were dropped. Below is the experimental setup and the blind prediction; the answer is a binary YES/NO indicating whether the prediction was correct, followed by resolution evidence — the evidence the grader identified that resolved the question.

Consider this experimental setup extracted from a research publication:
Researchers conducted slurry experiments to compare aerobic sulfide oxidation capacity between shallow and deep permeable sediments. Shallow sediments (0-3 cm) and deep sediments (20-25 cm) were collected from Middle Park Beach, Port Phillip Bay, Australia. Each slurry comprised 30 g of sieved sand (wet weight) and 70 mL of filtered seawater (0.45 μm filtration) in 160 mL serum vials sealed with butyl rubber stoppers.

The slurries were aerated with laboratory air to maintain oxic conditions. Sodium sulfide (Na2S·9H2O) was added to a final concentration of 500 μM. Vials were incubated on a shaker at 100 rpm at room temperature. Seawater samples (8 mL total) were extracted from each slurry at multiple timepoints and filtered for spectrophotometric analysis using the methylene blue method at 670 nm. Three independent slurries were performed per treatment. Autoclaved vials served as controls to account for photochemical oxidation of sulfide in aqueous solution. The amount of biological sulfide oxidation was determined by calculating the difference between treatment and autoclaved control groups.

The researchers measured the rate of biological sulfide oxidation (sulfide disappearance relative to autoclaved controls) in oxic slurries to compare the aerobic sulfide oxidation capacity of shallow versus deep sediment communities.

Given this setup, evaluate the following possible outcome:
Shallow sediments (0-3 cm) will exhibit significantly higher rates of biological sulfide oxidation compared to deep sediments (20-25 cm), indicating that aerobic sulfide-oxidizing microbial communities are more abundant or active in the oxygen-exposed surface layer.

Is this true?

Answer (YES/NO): NO